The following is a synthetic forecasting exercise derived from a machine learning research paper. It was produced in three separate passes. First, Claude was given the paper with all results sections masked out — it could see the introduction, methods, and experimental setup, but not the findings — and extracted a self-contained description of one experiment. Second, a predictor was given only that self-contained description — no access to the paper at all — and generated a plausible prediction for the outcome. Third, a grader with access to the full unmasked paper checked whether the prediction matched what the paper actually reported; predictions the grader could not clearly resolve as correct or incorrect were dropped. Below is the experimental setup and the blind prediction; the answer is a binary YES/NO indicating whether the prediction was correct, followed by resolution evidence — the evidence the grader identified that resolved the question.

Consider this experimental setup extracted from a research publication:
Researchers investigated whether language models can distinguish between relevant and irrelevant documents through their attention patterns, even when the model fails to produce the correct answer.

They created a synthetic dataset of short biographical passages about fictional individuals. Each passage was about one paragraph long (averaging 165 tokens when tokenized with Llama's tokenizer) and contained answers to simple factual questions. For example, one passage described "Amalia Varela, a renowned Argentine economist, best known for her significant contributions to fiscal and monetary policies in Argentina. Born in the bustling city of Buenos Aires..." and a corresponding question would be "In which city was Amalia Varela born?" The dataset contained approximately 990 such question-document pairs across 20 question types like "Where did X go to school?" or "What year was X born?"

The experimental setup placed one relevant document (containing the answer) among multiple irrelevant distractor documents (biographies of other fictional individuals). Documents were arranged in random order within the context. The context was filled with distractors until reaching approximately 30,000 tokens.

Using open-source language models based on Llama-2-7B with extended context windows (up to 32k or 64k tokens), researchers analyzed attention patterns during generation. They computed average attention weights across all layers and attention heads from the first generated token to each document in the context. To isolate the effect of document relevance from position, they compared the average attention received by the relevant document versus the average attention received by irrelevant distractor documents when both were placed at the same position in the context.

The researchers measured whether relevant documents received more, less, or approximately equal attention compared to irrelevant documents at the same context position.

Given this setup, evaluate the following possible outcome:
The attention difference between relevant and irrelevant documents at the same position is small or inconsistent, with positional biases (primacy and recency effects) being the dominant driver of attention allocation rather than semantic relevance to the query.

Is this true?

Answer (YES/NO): NO